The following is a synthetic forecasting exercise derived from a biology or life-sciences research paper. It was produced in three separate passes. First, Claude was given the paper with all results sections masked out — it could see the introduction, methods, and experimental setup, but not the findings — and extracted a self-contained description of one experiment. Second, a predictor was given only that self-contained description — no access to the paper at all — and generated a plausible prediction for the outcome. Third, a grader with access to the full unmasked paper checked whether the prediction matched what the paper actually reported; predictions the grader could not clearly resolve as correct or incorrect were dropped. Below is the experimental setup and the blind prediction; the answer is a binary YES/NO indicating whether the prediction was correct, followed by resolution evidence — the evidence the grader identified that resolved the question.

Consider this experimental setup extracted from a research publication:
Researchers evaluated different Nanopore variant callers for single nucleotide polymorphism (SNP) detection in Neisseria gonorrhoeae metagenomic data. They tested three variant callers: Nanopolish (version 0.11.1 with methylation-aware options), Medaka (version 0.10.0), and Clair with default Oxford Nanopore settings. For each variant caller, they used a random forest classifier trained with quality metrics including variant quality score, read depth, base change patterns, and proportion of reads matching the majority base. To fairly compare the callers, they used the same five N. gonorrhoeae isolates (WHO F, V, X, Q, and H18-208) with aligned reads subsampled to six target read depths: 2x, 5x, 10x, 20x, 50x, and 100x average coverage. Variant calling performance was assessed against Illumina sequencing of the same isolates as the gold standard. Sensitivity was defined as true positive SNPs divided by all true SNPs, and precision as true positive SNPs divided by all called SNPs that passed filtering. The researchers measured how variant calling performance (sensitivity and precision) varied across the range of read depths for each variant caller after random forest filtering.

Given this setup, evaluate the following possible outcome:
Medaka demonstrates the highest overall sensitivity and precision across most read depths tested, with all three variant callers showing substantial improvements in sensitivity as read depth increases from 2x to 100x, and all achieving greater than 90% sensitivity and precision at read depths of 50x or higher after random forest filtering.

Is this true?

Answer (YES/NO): NO